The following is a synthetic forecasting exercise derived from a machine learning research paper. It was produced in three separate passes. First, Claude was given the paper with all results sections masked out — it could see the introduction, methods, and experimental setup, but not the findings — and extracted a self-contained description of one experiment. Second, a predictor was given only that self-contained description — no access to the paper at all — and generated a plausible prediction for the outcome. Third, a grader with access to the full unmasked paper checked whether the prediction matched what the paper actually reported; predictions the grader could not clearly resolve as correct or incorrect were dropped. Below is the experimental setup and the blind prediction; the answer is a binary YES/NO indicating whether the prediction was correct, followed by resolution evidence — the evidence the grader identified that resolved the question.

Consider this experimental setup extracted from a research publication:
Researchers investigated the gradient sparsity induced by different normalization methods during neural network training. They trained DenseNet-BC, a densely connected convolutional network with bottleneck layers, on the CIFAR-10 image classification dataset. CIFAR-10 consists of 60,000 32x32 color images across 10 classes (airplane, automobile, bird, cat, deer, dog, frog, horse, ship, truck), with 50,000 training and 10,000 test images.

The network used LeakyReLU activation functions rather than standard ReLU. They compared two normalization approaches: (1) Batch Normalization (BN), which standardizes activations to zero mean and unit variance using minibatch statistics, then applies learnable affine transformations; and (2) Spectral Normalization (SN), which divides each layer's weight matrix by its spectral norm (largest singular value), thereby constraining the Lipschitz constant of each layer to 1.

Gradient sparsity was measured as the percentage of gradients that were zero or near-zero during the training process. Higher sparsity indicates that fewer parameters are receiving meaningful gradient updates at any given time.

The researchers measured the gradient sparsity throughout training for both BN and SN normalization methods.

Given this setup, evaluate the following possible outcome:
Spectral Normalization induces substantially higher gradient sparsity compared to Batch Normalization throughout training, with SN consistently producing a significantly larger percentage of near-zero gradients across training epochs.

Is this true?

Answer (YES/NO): YES